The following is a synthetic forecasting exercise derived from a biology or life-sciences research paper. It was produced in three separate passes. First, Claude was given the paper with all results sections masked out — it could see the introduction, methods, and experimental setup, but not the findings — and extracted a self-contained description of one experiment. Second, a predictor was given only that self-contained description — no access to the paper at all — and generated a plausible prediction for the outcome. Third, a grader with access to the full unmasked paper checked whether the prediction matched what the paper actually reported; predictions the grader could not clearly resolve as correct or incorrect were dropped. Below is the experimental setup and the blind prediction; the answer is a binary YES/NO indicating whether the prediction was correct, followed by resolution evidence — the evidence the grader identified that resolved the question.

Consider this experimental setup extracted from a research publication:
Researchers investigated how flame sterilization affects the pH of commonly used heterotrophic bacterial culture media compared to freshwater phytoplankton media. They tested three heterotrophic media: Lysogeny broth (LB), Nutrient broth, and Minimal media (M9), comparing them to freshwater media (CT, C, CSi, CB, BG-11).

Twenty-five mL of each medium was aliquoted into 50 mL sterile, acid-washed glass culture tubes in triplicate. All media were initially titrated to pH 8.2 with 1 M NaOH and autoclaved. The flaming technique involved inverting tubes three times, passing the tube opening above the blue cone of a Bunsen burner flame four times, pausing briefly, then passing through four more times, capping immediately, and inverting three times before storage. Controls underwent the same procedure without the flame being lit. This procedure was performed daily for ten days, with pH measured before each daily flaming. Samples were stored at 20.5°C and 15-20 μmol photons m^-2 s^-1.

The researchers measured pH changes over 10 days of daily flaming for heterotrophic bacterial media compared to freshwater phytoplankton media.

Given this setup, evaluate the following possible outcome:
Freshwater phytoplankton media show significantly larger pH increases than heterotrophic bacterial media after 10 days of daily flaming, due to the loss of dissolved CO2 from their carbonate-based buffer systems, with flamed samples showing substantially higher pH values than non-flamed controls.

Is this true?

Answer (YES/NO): NO